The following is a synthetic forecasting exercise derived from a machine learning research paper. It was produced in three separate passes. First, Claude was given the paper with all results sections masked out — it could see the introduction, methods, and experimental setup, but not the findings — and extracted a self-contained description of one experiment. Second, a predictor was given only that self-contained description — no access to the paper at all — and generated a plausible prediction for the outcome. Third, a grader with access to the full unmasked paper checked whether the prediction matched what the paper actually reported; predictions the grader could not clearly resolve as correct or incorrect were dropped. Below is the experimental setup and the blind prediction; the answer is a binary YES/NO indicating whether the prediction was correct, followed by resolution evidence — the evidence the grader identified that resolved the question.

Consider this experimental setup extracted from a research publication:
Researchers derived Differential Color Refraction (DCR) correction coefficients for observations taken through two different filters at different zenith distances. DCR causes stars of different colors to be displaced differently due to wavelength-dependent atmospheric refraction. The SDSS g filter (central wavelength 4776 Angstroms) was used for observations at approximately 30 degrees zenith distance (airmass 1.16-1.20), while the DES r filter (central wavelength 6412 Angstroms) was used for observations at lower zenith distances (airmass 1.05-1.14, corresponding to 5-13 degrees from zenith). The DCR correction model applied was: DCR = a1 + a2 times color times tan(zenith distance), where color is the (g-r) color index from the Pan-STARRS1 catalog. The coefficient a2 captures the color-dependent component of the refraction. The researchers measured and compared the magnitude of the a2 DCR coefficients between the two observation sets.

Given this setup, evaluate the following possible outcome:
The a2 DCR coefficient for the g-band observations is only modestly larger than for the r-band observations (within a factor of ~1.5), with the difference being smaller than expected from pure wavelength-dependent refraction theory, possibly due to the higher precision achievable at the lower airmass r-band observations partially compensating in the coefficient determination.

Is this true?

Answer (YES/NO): NO